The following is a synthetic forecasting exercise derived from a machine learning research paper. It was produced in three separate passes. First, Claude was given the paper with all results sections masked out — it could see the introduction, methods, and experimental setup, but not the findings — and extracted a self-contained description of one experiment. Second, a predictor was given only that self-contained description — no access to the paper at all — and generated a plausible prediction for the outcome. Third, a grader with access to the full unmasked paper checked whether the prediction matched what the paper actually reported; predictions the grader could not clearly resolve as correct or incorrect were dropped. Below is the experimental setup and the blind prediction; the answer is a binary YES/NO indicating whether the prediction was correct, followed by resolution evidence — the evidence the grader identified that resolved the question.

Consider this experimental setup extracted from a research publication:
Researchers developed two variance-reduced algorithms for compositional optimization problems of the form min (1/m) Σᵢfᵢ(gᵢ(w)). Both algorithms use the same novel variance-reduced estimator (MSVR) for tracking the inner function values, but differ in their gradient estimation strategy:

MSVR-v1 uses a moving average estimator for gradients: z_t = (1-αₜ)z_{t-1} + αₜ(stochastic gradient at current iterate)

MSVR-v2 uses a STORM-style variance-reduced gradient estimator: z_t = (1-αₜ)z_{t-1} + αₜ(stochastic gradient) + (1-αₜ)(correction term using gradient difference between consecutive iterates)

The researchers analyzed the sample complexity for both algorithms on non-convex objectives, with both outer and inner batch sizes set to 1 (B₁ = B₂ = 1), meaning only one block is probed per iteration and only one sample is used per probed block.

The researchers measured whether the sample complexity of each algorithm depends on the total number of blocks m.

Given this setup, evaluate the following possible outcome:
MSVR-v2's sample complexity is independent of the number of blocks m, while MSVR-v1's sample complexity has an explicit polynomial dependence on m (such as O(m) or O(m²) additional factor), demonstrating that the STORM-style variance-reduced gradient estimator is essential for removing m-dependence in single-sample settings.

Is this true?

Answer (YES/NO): NO